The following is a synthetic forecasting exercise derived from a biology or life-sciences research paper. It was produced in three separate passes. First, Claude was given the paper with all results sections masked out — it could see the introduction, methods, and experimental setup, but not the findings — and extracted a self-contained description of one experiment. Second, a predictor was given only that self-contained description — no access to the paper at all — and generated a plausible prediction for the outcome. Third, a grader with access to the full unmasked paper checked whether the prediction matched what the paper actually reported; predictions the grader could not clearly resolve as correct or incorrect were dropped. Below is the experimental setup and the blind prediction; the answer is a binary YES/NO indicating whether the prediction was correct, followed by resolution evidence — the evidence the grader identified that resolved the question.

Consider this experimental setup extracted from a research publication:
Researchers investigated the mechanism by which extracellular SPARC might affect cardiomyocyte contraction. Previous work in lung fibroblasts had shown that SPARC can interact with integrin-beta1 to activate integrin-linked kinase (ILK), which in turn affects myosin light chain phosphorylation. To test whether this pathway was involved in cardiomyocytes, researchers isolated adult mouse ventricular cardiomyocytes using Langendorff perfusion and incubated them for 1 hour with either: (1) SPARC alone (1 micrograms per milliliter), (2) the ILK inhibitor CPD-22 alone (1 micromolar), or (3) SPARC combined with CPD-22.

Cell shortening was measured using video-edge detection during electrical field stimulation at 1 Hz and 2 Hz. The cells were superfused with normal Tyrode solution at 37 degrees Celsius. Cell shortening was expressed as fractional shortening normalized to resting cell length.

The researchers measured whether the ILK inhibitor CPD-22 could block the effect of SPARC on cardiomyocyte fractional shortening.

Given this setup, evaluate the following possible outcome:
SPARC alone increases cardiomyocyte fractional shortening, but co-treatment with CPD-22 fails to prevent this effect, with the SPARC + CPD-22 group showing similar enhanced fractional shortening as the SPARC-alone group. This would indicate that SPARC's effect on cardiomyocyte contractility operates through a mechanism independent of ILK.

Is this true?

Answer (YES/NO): NO